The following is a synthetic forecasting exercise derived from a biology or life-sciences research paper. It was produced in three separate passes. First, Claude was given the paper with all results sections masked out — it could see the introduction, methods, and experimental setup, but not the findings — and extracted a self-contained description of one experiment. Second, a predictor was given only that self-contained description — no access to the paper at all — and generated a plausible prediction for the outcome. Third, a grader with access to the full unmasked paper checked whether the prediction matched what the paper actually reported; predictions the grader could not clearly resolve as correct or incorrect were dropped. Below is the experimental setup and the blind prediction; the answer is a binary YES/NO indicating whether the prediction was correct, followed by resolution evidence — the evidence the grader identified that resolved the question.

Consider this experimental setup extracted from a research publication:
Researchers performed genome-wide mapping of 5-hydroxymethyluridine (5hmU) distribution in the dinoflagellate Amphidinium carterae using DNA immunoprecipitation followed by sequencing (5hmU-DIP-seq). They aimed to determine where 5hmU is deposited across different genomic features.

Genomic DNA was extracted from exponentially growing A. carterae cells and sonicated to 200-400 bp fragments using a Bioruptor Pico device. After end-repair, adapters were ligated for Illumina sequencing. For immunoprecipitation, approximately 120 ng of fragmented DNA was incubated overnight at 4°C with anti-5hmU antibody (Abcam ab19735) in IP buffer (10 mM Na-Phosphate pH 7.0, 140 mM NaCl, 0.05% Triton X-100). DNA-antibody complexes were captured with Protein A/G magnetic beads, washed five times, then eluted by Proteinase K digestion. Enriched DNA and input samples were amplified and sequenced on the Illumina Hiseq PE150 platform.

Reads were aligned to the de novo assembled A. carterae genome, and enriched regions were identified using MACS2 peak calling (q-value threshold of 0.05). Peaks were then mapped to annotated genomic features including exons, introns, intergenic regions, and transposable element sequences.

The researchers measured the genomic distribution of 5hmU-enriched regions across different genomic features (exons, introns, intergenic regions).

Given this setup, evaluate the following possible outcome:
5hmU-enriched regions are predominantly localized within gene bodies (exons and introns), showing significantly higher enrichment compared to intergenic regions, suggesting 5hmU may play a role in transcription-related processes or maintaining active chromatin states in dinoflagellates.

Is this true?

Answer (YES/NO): NO